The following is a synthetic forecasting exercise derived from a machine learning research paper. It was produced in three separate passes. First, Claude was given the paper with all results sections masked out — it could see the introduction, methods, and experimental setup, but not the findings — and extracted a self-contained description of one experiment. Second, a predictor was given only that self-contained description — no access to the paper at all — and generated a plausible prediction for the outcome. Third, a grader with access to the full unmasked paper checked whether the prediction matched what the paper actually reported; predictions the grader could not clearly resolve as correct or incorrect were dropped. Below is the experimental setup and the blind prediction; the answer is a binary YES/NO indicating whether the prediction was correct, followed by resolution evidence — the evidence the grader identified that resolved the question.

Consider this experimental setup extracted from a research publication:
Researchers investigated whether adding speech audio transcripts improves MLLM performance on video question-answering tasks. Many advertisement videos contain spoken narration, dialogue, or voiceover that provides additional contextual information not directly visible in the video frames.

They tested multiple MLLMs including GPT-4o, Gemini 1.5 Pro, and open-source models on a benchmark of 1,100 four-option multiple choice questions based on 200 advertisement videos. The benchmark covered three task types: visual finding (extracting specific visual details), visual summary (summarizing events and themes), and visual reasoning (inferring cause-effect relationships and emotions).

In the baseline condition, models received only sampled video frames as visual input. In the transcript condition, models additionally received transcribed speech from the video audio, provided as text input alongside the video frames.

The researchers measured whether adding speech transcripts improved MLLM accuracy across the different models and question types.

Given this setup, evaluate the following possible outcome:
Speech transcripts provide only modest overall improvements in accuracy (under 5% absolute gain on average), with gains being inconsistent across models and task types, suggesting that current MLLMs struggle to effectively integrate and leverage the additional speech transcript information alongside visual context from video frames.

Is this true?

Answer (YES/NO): NO